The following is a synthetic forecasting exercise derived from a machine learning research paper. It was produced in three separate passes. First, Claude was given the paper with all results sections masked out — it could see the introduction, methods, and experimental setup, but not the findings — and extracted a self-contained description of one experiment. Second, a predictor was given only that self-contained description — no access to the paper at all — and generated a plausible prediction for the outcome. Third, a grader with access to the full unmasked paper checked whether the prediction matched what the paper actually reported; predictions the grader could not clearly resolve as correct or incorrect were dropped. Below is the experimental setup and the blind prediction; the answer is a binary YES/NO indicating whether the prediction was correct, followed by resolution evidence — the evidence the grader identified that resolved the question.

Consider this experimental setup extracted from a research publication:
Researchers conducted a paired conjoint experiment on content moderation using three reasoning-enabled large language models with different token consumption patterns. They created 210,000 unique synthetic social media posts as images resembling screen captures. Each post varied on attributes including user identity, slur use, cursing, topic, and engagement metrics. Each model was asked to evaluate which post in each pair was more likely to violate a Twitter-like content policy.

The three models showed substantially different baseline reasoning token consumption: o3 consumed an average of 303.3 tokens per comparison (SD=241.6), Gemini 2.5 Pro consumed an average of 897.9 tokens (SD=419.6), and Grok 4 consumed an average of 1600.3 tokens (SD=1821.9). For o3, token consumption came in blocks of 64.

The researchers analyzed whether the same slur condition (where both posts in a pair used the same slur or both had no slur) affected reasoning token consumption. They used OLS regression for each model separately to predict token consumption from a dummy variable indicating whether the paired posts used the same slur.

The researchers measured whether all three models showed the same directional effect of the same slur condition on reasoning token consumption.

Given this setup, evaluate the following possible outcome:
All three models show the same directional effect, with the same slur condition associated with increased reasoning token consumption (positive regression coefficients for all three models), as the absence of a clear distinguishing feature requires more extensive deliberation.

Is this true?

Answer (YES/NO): YES